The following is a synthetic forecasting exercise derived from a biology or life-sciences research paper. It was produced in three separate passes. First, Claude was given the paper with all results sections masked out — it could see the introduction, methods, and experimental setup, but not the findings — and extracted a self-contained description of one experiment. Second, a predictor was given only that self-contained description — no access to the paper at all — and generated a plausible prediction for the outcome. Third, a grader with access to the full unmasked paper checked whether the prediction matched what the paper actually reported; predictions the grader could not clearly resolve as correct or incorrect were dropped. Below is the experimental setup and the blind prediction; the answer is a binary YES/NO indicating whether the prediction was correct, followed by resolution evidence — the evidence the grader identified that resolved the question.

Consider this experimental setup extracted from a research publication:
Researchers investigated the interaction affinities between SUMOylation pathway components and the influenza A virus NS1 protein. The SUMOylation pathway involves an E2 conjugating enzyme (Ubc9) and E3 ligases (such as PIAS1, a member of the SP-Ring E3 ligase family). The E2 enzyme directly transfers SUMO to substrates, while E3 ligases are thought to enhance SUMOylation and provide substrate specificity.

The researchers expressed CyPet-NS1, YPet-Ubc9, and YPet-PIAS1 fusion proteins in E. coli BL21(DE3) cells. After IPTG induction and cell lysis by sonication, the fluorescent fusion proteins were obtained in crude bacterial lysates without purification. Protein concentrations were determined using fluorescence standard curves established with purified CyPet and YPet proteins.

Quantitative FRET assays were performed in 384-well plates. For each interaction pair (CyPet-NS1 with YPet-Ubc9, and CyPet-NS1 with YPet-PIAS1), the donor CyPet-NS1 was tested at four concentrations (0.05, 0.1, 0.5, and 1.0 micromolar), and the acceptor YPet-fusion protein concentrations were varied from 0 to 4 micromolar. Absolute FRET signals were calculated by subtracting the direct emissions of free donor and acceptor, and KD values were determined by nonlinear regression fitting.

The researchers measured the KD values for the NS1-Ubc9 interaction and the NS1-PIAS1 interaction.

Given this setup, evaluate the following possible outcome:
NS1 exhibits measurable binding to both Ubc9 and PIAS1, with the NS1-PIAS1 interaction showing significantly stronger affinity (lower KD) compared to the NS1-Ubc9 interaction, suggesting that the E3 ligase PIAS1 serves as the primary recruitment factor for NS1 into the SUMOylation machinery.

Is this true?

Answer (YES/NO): NO